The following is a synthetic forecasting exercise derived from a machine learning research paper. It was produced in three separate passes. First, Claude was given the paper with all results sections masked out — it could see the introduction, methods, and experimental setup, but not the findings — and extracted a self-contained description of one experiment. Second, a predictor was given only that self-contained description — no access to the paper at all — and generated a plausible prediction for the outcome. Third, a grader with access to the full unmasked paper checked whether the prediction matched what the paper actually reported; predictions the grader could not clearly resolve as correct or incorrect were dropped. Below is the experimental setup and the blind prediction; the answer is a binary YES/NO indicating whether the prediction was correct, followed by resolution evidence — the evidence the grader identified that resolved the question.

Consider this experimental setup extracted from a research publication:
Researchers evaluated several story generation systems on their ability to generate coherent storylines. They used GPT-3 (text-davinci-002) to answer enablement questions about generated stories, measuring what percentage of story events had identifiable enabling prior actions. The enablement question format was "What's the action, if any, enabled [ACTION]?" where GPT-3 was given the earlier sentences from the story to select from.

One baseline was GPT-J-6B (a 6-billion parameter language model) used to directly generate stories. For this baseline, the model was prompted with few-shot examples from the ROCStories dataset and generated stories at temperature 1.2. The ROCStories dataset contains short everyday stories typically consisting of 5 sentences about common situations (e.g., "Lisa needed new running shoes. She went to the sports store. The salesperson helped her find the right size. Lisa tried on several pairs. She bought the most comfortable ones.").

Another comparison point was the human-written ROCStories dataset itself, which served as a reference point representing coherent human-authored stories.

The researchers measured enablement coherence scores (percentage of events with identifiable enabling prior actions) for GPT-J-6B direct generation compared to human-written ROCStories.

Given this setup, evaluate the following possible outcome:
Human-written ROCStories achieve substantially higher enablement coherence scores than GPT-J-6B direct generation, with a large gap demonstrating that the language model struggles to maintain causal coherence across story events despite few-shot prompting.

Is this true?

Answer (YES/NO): YES